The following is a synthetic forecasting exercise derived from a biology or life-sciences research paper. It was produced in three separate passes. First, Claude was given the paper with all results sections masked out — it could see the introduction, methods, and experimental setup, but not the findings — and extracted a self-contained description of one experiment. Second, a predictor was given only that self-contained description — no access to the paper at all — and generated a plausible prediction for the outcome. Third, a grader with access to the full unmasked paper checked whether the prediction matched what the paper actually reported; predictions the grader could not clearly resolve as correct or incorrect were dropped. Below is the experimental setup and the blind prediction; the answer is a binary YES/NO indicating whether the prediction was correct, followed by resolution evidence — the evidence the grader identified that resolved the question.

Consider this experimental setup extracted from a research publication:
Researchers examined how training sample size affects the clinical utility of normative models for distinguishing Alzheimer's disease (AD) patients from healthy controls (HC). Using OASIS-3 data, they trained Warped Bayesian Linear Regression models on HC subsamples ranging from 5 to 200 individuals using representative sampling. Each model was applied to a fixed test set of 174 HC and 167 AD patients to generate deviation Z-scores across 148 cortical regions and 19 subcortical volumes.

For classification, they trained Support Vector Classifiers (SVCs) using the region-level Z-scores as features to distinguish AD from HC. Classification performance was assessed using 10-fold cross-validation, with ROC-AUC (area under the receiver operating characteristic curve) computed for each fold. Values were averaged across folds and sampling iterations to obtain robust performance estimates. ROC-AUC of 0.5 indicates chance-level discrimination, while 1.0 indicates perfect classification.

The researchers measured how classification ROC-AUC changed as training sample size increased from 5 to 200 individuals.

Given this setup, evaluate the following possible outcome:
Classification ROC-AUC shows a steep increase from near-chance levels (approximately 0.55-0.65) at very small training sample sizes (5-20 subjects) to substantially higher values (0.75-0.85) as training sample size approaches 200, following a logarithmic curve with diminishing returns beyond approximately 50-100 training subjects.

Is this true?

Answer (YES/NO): NO